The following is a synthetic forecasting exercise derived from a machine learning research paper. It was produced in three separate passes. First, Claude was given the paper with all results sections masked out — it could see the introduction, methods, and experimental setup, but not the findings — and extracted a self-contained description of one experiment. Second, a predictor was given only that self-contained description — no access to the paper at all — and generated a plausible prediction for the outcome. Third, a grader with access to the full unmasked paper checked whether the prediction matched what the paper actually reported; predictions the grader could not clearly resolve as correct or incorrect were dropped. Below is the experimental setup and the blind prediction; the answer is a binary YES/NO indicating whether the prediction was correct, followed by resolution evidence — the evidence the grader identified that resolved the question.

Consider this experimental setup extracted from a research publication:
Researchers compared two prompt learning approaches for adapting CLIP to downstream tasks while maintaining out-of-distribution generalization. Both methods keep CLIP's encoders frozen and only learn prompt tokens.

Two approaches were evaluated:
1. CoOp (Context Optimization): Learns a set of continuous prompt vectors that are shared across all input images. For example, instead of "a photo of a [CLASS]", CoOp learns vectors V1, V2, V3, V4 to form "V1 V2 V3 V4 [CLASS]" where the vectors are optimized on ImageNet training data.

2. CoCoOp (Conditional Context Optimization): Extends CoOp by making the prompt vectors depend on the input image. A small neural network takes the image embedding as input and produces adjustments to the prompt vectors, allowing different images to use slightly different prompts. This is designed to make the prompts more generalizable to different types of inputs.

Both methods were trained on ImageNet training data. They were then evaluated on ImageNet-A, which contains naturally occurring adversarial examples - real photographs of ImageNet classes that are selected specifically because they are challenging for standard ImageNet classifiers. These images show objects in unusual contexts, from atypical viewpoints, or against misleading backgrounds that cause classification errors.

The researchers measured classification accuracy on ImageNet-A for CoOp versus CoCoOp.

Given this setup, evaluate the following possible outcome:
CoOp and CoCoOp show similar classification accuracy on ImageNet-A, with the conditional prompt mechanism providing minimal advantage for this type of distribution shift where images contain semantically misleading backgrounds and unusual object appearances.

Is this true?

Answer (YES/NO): NO